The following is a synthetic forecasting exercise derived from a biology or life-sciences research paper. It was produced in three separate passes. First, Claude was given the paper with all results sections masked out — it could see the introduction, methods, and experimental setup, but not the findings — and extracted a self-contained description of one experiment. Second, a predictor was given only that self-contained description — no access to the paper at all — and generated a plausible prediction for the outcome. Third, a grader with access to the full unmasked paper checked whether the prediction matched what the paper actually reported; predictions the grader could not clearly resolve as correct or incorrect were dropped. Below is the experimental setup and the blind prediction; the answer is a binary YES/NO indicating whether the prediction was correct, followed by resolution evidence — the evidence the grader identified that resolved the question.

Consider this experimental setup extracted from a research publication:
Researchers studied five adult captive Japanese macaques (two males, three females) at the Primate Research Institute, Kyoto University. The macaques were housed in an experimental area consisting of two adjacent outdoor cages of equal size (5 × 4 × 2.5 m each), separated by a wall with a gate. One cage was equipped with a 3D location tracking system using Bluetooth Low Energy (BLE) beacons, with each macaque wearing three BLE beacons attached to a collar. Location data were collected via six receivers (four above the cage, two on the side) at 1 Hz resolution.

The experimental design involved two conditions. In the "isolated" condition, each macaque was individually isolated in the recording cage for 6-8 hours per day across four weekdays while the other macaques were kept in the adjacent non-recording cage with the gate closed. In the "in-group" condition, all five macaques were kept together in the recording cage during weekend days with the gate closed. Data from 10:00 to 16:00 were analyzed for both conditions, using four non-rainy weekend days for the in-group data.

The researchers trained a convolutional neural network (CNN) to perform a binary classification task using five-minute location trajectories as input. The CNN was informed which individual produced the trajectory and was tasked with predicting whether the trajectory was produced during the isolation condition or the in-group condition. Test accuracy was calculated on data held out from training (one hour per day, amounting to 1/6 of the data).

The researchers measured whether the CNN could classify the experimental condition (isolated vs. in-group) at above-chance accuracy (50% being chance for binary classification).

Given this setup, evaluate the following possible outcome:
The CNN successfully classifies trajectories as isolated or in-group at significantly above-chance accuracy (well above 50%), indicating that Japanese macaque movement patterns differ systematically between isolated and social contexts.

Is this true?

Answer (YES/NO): YES